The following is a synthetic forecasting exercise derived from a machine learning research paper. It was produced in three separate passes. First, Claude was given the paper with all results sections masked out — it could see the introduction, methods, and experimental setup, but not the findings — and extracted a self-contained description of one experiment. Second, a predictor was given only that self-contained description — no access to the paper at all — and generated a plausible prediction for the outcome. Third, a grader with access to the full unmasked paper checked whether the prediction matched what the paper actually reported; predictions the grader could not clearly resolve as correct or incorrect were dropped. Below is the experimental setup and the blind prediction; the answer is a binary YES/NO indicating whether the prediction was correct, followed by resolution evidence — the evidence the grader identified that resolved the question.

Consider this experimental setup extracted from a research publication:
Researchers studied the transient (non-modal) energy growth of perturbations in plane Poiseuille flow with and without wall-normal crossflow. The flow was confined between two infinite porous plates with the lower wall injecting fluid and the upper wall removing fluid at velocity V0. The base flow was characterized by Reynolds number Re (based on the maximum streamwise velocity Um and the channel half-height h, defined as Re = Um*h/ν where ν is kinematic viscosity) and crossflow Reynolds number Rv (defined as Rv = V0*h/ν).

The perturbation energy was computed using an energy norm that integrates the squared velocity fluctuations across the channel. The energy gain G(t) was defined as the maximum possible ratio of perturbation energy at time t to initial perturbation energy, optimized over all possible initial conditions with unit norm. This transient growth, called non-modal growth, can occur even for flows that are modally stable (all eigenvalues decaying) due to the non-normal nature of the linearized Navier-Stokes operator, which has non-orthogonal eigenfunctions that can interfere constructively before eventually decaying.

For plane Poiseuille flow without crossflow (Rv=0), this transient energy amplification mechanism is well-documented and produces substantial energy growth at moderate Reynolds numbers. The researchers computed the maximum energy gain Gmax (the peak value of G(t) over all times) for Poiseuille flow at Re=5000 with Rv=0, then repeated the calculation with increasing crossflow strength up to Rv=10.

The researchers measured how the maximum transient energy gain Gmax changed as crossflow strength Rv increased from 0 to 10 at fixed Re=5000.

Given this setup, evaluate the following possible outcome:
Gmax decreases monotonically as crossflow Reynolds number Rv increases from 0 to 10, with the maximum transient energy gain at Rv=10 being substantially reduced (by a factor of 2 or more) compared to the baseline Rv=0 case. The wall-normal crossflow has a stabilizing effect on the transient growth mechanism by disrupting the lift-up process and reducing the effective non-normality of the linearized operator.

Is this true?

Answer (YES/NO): NO